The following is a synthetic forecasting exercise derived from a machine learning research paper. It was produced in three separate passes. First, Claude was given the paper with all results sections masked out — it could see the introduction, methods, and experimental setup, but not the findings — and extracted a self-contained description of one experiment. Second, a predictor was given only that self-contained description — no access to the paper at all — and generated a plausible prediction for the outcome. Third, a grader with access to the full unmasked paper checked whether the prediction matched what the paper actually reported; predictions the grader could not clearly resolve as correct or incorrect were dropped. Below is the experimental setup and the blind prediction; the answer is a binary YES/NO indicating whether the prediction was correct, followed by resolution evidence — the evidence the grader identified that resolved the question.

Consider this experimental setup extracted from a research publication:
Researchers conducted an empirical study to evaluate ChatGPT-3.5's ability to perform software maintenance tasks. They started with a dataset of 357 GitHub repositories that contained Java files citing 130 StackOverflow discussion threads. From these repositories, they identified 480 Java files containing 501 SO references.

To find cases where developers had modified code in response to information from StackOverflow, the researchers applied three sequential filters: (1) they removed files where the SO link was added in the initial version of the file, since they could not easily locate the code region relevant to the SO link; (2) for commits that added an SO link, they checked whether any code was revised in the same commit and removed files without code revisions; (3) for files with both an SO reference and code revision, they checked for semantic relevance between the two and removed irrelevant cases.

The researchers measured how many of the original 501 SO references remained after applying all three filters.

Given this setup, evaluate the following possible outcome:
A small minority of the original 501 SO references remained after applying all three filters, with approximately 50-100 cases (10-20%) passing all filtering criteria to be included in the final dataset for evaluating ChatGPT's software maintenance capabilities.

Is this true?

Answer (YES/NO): NO